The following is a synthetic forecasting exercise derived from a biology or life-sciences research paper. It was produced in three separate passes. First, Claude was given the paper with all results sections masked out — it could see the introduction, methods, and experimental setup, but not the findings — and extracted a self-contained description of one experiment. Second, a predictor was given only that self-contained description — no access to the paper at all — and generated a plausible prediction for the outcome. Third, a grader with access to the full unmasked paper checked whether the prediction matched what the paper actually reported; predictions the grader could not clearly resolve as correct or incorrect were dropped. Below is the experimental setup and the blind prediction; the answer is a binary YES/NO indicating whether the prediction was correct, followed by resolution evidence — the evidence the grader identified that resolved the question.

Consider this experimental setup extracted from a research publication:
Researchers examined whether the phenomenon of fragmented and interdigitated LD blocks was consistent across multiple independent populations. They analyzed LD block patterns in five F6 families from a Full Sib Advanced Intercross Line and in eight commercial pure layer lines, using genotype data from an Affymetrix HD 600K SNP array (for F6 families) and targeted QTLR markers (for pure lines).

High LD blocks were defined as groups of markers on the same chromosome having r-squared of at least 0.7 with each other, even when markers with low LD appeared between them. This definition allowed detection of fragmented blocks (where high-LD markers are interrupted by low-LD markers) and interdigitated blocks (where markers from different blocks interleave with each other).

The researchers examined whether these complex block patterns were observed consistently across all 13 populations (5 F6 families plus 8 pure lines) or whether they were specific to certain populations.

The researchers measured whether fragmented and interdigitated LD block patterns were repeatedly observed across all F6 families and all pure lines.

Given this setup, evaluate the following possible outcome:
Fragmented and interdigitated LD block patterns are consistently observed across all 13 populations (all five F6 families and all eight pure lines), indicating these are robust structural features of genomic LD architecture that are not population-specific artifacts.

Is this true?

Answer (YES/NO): YES